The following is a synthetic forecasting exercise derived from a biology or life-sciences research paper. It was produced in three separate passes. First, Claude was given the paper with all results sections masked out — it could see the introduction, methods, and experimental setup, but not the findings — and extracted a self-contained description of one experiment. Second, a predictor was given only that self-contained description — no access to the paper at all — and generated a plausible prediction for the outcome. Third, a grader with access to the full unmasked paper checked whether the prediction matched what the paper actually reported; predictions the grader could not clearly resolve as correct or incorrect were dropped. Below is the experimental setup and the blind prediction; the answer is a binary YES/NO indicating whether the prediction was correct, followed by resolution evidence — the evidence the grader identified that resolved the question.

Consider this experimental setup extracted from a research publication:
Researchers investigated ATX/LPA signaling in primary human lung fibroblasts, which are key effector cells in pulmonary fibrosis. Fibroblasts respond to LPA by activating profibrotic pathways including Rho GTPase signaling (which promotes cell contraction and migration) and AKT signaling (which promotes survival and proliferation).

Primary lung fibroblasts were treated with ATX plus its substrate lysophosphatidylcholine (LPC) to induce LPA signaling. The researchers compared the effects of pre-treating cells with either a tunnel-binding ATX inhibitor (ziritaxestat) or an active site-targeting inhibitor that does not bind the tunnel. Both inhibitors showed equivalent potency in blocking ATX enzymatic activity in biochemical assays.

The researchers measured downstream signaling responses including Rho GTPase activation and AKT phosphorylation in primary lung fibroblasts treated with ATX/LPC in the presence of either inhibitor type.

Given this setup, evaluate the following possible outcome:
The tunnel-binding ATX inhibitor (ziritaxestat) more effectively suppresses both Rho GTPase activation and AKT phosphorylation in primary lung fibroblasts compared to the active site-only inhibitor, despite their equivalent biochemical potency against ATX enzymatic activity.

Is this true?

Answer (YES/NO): YES